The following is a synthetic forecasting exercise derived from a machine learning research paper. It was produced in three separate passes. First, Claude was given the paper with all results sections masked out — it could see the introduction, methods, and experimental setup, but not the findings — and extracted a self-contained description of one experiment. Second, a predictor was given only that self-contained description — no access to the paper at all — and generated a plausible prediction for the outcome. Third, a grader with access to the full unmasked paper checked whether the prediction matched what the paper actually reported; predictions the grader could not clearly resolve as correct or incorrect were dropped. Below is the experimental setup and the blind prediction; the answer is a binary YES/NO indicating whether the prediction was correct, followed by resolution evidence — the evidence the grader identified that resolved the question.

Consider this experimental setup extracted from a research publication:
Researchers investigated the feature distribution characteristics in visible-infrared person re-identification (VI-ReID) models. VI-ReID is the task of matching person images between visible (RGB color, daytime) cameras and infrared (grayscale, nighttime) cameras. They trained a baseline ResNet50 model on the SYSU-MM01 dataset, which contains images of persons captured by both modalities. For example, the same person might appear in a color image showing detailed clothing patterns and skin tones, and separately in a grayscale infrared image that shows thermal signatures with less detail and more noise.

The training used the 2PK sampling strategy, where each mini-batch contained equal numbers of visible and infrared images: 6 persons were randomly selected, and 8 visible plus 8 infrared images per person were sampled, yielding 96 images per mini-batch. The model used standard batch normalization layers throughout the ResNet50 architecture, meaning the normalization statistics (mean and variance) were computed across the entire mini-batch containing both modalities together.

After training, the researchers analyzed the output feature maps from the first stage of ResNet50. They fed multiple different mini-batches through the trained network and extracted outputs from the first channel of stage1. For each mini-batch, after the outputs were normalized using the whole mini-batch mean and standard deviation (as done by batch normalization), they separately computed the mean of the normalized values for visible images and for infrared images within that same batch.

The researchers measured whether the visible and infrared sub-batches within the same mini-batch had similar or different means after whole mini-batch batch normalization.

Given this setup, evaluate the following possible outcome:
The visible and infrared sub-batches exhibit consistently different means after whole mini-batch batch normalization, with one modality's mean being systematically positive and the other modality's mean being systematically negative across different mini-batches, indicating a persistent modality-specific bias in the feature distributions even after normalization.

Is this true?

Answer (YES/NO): YES